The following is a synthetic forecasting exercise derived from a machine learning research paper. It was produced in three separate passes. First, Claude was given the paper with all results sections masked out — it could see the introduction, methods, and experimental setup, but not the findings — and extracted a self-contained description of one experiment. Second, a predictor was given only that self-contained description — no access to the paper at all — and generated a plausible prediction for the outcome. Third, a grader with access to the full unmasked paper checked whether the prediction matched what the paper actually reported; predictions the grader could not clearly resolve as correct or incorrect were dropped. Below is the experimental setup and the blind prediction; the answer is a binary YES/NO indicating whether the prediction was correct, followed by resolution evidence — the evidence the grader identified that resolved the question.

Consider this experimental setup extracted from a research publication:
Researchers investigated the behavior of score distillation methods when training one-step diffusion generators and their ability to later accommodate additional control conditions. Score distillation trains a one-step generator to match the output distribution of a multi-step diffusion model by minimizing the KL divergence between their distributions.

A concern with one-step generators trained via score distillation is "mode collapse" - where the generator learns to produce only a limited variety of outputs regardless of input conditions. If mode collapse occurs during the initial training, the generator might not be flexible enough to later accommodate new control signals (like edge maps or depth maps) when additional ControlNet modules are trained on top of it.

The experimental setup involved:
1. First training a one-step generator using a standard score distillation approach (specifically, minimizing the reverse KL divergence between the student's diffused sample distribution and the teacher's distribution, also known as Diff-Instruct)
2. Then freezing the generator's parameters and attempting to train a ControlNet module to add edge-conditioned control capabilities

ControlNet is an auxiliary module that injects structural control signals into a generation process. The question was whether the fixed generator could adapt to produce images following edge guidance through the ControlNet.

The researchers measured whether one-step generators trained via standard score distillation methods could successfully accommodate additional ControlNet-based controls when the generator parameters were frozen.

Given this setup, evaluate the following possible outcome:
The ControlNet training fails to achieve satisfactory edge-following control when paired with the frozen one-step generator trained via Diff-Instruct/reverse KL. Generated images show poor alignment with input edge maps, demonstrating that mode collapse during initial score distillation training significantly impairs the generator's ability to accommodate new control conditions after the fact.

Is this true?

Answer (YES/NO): YES